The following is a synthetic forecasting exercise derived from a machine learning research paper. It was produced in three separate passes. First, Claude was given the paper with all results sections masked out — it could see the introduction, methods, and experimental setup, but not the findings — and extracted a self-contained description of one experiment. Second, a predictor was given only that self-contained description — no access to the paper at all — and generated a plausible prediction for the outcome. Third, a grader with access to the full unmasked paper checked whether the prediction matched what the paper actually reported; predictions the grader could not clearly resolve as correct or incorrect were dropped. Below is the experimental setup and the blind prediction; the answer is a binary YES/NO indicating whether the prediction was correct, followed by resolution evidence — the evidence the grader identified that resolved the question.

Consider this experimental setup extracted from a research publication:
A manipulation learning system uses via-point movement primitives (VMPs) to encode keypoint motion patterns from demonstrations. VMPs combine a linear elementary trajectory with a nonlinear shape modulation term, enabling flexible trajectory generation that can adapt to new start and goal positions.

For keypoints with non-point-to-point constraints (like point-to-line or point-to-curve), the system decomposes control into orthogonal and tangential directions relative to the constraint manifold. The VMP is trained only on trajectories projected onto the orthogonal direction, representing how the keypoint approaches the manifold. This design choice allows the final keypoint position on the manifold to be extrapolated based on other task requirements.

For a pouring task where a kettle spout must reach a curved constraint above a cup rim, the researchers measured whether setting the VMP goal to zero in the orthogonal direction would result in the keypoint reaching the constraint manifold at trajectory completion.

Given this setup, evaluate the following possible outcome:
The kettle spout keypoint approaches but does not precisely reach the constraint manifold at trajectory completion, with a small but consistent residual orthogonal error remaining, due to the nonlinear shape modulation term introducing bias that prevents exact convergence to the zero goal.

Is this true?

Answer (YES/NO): NO